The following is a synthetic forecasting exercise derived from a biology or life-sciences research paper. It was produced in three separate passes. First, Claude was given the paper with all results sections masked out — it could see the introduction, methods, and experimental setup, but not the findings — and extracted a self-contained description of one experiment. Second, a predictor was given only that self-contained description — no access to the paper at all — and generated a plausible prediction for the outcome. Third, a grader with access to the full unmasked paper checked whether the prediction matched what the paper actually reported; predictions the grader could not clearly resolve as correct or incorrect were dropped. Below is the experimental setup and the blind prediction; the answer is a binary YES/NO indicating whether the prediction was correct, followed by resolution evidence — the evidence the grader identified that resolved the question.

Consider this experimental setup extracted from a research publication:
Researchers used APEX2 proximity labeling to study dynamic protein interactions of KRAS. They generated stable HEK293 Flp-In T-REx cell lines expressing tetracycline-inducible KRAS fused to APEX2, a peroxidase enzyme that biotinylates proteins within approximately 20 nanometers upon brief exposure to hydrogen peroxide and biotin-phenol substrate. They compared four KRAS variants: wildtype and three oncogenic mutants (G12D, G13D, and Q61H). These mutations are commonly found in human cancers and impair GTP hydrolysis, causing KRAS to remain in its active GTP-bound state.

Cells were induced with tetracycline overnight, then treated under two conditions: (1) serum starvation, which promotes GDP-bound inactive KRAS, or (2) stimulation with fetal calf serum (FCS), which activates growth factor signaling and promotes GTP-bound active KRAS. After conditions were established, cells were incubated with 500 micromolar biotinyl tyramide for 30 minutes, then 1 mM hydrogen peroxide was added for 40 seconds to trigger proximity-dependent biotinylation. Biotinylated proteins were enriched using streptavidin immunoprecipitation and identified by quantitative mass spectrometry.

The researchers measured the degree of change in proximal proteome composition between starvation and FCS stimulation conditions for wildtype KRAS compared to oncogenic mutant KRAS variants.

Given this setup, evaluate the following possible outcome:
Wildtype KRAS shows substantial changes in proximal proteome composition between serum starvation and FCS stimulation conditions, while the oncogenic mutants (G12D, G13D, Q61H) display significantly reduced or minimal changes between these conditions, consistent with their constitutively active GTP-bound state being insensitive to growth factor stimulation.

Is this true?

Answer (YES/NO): YES